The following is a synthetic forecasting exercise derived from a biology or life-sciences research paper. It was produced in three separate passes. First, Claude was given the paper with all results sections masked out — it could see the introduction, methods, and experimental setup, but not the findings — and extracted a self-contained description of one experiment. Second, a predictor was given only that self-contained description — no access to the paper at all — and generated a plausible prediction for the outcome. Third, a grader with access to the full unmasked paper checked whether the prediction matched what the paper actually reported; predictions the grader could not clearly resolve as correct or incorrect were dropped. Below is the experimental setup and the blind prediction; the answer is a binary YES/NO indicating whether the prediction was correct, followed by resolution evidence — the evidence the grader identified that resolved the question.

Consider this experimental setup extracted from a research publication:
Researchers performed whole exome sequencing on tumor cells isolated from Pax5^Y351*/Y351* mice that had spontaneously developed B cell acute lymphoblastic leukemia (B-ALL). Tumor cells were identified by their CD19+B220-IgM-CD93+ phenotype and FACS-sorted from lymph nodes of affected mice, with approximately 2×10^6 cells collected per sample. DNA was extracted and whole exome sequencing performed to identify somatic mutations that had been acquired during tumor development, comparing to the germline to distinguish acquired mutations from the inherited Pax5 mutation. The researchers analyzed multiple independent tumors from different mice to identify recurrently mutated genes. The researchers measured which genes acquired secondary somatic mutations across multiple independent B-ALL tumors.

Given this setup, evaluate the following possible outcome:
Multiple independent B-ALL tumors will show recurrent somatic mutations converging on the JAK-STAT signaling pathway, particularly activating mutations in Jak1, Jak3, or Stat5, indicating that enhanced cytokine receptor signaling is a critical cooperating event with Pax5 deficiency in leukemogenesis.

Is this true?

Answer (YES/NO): YES